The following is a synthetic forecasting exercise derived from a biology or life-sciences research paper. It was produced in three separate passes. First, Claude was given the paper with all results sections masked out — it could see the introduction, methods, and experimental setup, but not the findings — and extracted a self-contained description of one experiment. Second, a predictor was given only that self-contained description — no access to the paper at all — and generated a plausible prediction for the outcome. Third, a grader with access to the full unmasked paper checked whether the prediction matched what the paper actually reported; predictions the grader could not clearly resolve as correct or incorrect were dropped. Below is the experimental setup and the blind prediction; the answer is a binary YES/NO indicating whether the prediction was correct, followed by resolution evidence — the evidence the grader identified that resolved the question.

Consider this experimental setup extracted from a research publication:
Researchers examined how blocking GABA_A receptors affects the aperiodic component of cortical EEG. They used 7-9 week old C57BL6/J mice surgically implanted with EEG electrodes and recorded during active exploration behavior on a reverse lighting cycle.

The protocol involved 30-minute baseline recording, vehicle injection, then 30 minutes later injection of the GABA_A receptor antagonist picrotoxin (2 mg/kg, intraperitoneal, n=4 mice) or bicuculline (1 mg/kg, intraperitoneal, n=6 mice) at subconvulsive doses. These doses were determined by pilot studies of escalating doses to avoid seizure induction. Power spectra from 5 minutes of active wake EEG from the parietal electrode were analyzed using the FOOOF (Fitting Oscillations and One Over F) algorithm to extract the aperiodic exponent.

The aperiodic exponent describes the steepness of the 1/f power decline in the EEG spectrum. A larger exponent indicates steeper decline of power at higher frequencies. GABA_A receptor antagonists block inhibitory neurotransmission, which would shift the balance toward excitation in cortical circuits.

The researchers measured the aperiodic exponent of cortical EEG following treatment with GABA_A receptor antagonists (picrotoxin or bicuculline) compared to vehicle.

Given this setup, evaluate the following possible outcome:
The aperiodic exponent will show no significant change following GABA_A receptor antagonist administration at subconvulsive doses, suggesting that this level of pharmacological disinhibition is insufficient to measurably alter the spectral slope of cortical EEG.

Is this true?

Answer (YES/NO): NO